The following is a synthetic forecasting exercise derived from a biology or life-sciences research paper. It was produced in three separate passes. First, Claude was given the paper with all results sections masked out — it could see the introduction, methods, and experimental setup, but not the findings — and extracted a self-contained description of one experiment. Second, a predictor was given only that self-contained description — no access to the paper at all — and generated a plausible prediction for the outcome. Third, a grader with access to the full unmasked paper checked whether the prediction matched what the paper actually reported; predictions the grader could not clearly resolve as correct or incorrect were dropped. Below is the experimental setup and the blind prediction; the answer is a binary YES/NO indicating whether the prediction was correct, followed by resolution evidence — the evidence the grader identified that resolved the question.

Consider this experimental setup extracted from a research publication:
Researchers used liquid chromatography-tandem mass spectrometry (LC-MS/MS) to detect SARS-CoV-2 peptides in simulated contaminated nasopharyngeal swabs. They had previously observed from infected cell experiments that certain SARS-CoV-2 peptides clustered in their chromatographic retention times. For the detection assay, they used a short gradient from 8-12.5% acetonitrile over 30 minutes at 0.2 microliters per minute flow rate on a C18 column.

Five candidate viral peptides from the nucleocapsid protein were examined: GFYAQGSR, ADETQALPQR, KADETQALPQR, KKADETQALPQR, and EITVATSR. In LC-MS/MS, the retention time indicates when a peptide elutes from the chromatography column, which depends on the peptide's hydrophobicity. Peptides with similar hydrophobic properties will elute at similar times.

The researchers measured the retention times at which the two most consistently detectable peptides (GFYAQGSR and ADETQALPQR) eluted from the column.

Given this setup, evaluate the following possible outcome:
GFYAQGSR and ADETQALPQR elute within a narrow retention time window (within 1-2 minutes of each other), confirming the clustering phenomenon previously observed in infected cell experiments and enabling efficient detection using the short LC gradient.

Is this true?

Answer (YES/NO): YES